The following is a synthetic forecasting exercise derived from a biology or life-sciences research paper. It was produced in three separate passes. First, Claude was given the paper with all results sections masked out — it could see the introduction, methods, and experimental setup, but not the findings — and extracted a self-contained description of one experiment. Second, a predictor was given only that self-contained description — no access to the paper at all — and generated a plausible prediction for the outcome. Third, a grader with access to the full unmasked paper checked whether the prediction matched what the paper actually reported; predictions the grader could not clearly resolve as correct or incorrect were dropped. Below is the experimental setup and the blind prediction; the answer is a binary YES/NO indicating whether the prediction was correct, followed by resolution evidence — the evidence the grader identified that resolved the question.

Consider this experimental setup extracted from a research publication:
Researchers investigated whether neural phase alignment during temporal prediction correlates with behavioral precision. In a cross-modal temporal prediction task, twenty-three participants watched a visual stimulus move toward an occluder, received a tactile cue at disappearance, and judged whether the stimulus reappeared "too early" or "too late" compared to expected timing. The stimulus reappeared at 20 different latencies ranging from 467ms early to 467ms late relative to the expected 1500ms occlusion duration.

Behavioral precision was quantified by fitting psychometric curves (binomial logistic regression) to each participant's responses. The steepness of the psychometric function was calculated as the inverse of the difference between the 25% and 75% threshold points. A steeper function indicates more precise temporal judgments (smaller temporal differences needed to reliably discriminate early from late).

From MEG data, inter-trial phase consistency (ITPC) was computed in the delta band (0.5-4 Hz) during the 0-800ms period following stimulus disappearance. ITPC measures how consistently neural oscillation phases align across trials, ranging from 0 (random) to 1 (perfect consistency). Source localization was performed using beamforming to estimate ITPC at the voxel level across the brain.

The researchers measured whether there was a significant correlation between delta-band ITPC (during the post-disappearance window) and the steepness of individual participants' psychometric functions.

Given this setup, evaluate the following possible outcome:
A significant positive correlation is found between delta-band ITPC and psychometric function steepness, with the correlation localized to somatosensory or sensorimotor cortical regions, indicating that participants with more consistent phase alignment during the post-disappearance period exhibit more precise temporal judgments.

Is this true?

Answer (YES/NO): YES